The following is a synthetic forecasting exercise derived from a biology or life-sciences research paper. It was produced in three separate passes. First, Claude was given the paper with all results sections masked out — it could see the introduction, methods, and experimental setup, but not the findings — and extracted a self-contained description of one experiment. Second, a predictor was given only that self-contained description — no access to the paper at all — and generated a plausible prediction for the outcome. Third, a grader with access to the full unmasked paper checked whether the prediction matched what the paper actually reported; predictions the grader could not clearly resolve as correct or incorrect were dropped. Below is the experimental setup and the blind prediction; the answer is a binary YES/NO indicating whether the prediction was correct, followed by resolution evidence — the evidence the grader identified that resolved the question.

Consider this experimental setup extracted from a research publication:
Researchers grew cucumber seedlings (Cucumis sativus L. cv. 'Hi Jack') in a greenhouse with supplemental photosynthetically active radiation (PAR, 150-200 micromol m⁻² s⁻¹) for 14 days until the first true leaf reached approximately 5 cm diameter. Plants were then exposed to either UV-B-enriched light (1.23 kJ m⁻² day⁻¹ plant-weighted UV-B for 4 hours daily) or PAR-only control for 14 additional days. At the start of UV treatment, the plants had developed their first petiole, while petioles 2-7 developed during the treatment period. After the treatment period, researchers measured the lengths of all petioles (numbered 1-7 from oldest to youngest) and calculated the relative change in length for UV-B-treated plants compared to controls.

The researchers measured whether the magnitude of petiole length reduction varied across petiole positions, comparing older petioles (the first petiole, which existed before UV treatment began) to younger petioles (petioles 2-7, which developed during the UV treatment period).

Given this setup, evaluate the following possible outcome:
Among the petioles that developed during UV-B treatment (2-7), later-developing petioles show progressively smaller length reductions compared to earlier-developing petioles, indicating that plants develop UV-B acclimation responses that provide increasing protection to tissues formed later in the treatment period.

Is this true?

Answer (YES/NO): NO